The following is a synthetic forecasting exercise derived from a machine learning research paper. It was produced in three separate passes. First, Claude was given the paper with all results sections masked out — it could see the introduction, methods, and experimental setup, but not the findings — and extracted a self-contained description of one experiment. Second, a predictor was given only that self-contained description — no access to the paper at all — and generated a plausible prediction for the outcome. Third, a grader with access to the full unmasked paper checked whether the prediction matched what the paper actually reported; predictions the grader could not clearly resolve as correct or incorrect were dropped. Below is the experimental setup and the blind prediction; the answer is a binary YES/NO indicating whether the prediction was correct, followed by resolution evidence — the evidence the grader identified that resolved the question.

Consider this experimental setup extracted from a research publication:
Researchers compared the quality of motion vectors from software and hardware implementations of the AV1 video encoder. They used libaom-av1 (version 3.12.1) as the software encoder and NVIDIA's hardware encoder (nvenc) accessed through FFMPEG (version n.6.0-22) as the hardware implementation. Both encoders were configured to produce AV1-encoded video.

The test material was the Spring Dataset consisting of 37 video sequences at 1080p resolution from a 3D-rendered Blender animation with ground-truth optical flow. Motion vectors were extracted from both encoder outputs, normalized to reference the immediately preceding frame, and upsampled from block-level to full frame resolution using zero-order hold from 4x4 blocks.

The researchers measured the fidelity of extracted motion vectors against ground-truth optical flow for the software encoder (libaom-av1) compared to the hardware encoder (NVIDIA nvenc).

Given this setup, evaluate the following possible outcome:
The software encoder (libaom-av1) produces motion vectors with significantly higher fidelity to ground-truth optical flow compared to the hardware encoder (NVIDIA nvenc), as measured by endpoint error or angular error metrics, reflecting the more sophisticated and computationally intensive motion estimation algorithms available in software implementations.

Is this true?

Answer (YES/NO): NO